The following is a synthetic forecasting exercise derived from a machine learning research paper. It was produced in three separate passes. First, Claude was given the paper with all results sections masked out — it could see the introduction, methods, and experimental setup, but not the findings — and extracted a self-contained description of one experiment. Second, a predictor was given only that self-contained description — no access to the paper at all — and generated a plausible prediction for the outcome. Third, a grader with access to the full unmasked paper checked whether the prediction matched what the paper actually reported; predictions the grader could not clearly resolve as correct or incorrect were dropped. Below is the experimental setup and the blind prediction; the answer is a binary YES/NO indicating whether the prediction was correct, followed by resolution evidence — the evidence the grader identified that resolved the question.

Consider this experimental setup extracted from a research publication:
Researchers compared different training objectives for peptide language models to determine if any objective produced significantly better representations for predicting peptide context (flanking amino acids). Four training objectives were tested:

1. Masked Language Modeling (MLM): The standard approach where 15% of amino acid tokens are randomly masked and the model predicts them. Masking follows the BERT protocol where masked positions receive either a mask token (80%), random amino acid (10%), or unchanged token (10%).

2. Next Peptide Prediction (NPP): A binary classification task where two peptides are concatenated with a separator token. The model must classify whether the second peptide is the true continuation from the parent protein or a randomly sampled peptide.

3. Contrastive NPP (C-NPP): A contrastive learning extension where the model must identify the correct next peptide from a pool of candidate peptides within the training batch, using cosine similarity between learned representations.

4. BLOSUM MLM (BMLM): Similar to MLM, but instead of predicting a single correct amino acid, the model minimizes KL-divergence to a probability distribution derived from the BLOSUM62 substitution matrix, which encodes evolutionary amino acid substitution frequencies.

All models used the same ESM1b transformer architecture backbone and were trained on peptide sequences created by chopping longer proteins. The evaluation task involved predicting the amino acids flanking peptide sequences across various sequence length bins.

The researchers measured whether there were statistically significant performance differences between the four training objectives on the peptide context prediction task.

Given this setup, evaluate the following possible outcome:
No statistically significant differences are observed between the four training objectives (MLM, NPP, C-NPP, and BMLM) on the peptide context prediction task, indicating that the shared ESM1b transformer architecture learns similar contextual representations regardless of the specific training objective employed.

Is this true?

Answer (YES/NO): YES